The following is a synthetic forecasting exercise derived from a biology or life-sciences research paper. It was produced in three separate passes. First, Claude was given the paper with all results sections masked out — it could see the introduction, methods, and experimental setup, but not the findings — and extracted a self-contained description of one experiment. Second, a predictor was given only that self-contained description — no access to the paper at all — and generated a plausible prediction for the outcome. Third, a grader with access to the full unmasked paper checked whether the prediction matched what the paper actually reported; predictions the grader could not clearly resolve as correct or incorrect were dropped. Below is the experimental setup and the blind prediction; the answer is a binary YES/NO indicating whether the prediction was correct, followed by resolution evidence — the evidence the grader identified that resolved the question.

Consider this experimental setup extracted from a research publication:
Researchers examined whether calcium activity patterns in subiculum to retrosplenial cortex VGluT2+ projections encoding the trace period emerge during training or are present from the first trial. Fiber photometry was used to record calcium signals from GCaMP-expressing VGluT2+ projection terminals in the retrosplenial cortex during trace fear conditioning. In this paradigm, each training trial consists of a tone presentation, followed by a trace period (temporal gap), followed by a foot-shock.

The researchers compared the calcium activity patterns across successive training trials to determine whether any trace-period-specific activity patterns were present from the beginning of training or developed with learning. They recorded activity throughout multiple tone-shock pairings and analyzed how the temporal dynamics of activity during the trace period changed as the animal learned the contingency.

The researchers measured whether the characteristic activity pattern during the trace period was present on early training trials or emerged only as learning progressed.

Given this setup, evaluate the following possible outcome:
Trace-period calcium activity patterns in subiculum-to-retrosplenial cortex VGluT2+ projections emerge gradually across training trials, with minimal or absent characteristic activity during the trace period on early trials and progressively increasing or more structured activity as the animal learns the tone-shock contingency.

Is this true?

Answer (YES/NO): YES